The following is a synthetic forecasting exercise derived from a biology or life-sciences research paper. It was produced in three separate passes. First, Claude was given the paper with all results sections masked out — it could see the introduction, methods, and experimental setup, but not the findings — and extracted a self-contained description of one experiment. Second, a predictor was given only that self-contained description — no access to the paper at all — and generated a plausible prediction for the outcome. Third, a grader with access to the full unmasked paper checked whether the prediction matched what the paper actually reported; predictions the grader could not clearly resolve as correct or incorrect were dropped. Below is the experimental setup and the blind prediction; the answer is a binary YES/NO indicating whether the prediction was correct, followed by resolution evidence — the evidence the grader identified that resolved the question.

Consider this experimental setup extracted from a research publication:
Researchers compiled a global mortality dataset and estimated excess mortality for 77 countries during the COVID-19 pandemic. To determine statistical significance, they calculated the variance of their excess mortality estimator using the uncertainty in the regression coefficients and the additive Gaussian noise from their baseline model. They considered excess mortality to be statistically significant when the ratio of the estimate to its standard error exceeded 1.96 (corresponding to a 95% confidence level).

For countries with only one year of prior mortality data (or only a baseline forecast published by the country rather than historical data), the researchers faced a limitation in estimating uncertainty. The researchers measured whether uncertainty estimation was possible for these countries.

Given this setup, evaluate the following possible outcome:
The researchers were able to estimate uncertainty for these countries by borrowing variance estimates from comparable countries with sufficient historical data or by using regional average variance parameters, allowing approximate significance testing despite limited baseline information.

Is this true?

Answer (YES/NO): NO